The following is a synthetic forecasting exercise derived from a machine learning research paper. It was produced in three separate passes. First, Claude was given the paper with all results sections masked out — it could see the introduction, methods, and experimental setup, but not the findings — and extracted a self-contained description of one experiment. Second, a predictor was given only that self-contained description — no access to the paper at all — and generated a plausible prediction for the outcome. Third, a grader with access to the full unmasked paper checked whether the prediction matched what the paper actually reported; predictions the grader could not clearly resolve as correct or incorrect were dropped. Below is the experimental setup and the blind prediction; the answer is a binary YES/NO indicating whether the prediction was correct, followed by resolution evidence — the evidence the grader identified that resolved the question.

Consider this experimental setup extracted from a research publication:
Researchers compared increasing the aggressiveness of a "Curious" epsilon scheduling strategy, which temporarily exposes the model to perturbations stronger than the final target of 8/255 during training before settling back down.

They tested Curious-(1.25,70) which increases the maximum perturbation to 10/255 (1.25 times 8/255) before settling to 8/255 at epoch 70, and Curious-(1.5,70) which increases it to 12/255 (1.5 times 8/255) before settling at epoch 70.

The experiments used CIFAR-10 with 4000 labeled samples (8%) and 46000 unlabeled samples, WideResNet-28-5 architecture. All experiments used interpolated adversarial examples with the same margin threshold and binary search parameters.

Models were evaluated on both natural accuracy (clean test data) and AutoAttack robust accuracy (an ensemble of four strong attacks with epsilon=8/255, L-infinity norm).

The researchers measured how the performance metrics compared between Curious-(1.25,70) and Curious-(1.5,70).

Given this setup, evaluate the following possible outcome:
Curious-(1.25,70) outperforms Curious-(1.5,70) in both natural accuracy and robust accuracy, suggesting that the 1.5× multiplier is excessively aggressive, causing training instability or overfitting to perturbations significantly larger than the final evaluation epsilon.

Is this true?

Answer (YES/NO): NO